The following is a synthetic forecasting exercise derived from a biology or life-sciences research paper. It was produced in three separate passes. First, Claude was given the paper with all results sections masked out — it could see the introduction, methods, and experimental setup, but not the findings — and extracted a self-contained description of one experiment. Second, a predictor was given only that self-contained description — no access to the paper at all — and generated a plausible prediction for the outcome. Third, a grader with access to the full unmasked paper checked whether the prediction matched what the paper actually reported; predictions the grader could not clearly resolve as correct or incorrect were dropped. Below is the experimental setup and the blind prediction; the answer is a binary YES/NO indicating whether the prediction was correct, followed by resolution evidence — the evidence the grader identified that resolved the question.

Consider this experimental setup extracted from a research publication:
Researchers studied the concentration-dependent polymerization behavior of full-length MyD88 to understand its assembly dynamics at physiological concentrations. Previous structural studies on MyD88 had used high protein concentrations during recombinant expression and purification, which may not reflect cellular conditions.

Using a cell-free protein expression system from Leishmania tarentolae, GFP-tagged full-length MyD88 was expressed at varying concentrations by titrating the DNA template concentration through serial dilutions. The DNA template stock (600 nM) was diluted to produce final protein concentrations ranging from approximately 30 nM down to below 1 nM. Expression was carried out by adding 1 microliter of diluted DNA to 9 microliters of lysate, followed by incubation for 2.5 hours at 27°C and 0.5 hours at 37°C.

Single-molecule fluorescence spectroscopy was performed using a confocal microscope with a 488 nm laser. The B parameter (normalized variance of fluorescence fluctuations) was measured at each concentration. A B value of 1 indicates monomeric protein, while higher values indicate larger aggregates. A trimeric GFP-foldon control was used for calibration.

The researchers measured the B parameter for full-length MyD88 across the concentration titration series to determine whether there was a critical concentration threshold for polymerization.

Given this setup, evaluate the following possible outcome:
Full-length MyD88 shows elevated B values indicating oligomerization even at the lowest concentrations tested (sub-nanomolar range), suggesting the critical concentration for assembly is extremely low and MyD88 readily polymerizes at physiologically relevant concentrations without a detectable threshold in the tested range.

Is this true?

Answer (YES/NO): NO